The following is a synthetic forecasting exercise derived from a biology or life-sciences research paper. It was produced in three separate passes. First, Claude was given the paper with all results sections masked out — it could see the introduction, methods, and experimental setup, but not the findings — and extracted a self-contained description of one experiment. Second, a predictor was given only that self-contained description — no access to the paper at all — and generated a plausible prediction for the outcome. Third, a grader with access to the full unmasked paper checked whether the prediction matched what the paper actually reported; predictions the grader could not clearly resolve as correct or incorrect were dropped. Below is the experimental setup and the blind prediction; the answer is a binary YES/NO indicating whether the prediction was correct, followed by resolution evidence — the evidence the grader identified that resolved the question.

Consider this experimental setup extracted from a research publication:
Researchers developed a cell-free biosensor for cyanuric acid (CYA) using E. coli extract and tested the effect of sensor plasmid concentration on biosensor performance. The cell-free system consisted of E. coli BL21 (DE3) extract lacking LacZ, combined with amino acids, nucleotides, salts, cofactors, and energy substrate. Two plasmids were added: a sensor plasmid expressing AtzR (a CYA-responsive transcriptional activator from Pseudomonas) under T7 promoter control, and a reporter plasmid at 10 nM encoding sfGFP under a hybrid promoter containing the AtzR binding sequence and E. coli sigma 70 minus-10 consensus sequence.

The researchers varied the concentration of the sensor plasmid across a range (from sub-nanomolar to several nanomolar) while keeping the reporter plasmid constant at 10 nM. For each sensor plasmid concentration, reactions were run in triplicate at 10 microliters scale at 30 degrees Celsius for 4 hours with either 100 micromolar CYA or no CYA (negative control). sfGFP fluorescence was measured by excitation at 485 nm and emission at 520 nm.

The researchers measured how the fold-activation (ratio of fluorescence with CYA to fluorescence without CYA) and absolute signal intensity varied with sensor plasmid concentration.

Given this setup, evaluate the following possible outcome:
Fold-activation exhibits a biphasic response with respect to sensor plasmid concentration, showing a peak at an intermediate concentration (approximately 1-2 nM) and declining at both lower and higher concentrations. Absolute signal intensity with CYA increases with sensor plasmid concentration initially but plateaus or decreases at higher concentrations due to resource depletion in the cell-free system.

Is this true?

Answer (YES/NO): YES